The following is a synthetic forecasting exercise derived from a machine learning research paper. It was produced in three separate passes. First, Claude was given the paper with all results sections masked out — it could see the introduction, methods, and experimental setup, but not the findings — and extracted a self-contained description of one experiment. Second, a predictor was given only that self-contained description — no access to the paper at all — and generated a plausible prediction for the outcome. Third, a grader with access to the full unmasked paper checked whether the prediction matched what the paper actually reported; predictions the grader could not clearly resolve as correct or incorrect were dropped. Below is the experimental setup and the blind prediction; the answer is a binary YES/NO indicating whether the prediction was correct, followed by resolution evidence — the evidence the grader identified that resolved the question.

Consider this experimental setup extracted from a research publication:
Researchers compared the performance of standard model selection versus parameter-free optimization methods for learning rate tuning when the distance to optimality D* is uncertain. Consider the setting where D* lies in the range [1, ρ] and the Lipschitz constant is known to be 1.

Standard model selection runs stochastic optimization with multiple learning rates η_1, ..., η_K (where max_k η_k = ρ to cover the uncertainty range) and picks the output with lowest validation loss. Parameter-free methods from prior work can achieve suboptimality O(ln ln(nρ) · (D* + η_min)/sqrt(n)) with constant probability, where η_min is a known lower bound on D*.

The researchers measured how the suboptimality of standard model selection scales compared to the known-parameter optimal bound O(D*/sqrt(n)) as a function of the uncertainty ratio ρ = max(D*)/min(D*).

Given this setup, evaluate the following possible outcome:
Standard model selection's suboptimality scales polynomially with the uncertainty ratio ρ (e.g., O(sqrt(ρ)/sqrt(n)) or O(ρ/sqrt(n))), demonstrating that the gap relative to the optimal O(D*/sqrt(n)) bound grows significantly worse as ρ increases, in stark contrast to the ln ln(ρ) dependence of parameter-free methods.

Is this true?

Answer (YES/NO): YES